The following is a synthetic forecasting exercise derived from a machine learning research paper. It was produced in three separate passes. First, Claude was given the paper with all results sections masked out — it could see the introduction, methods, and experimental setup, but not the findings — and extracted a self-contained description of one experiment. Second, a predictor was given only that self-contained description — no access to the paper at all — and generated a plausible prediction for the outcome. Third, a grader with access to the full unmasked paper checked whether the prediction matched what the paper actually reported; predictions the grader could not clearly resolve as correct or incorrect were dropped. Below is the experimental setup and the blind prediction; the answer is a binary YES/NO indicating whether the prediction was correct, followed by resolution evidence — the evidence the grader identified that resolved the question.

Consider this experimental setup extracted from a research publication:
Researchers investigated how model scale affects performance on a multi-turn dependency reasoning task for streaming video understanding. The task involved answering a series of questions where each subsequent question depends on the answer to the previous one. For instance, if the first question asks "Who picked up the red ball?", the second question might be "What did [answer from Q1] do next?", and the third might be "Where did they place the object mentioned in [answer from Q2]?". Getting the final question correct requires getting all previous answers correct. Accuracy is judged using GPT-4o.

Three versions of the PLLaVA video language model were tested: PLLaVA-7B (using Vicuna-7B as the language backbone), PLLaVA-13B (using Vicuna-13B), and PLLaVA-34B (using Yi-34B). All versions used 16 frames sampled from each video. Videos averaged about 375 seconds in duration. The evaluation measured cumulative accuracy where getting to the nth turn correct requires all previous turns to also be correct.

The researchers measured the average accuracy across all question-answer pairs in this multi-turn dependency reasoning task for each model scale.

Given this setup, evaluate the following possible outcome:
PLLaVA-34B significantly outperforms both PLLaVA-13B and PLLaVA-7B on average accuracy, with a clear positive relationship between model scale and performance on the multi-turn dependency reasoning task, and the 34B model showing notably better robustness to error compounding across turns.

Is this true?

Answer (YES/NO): NO